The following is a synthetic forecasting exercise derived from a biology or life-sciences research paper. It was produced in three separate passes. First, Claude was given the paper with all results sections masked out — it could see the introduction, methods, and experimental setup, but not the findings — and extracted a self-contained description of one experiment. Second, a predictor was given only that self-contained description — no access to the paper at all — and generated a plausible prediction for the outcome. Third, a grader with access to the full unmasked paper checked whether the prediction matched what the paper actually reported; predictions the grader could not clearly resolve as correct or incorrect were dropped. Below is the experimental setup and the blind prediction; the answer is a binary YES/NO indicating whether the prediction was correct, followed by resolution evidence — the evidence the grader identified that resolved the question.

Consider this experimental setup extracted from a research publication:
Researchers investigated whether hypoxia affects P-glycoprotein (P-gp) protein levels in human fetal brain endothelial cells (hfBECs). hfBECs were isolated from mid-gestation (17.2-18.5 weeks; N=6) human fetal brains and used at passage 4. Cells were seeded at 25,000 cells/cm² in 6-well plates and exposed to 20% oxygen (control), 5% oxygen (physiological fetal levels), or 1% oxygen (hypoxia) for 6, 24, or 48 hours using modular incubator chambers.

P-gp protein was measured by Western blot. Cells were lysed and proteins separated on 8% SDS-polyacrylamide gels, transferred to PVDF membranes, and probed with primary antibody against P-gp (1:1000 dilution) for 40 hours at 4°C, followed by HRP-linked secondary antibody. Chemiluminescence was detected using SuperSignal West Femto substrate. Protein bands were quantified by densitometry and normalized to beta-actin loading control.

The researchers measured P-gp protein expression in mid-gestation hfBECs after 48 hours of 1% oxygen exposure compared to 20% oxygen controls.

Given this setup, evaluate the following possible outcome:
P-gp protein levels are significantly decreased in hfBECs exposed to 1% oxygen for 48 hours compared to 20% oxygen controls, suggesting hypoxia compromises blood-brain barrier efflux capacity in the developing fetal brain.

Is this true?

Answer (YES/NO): NO